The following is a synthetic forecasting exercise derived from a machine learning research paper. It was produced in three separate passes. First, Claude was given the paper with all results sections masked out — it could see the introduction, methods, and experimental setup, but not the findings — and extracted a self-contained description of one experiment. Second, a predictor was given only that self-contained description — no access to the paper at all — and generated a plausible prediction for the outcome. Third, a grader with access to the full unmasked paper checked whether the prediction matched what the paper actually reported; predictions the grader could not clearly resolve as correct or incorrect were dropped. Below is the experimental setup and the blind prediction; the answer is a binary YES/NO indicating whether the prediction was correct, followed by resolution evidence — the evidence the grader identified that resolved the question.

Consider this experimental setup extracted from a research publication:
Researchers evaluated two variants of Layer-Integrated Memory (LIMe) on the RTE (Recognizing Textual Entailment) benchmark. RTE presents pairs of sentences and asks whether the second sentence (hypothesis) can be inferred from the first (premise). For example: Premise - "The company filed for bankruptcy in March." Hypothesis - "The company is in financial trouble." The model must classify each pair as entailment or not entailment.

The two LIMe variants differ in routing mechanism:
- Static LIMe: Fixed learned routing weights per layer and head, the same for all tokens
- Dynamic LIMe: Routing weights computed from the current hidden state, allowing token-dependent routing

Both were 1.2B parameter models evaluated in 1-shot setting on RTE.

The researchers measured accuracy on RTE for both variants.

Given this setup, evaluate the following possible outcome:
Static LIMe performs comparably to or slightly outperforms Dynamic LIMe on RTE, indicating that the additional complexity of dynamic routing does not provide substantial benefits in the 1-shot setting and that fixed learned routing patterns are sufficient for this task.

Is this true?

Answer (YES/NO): YES